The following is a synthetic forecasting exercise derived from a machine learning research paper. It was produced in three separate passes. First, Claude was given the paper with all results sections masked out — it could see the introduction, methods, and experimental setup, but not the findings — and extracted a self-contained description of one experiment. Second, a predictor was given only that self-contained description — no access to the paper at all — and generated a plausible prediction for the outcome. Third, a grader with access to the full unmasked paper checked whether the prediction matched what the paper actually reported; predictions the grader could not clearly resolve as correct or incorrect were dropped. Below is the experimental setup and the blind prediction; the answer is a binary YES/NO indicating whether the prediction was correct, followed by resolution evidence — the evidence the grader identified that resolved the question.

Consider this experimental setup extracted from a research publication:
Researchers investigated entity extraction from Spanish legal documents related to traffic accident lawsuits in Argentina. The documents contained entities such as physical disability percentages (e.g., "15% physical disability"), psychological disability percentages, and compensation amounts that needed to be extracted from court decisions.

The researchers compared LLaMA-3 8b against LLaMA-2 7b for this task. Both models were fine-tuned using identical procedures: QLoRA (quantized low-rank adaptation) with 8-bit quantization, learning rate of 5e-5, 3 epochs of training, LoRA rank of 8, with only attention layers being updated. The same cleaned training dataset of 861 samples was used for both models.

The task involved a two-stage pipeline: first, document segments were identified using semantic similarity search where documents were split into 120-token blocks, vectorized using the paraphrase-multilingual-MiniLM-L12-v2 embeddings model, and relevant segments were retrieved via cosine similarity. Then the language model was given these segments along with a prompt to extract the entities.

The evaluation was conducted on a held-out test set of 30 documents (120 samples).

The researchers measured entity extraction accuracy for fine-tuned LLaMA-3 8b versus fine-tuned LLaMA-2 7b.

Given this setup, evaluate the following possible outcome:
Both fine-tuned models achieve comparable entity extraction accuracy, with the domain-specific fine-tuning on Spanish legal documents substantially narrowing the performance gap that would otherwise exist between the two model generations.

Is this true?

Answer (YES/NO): NO